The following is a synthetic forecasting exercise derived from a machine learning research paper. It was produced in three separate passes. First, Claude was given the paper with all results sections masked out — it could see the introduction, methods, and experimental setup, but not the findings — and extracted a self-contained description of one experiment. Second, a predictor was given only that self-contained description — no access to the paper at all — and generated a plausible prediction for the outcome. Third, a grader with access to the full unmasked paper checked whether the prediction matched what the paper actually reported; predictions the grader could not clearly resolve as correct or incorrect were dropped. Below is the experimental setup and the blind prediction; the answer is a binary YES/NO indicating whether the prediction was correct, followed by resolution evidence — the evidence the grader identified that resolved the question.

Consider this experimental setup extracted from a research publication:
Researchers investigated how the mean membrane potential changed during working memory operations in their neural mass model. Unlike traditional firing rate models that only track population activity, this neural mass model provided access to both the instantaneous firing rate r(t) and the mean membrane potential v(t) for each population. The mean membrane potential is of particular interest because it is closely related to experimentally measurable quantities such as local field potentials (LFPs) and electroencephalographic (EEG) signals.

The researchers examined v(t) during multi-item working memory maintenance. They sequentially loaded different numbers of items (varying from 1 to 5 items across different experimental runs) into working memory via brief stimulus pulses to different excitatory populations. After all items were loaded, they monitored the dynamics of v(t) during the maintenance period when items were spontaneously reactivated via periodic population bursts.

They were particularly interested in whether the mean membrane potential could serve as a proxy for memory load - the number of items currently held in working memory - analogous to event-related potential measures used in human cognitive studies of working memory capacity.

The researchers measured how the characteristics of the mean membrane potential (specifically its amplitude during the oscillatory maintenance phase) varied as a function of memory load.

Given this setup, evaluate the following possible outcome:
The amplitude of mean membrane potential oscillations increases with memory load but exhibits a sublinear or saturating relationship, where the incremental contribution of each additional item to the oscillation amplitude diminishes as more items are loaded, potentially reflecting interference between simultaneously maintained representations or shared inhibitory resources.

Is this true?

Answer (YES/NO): YES